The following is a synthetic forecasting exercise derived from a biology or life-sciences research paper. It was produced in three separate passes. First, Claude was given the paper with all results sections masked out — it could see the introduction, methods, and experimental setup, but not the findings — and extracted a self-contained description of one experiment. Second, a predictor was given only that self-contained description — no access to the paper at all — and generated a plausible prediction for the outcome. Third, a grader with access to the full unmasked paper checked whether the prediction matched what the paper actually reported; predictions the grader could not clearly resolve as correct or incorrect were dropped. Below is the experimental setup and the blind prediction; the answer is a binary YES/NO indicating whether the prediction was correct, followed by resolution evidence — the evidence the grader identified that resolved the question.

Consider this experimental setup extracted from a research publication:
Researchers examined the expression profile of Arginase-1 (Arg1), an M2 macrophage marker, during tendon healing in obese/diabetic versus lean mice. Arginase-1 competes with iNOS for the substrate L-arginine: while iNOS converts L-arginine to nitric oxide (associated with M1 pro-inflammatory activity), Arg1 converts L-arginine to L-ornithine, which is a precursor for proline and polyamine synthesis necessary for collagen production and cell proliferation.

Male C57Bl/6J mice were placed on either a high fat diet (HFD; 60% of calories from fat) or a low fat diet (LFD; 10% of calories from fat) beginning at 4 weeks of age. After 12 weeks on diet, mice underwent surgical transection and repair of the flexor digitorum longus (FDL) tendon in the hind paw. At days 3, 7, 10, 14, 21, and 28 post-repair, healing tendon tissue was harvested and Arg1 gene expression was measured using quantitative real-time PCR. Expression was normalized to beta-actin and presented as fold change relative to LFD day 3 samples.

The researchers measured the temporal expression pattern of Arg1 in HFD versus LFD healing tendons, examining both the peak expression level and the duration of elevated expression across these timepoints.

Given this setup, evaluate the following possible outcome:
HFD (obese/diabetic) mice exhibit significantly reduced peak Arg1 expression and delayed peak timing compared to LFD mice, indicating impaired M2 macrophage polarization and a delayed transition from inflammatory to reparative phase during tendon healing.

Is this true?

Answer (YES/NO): NO